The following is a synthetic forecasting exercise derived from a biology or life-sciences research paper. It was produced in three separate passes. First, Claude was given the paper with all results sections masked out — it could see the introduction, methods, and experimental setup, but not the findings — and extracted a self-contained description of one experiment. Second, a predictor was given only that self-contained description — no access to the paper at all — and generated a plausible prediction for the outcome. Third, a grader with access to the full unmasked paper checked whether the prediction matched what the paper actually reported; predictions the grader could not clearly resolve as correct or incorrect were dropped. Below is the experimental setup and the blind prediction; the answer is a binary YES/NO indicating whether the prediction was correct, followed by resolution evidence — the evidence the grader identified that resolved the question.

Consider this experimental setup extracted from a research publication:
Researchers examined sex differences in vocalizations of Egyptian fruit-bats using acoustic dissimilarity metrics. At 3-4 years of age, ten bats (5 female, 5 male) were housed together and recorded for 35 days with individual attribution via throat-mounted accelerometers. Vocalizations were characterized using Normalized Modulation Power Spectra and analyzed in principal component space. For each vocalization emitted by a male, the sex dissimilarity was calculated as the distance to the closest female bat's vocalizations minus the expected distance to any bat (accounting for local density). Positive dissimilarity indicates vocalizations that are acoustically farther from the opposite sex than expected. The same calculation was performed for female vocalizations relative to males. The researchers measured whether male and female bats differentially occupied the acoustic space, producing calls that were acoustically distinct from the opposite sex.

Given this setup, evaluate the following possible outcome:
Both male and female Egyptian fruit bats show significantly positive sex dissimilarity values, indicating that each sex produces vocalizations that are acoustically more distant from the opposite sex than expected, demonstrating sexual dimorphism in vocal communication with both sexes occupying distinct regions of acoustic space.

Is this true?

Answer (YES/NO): NO